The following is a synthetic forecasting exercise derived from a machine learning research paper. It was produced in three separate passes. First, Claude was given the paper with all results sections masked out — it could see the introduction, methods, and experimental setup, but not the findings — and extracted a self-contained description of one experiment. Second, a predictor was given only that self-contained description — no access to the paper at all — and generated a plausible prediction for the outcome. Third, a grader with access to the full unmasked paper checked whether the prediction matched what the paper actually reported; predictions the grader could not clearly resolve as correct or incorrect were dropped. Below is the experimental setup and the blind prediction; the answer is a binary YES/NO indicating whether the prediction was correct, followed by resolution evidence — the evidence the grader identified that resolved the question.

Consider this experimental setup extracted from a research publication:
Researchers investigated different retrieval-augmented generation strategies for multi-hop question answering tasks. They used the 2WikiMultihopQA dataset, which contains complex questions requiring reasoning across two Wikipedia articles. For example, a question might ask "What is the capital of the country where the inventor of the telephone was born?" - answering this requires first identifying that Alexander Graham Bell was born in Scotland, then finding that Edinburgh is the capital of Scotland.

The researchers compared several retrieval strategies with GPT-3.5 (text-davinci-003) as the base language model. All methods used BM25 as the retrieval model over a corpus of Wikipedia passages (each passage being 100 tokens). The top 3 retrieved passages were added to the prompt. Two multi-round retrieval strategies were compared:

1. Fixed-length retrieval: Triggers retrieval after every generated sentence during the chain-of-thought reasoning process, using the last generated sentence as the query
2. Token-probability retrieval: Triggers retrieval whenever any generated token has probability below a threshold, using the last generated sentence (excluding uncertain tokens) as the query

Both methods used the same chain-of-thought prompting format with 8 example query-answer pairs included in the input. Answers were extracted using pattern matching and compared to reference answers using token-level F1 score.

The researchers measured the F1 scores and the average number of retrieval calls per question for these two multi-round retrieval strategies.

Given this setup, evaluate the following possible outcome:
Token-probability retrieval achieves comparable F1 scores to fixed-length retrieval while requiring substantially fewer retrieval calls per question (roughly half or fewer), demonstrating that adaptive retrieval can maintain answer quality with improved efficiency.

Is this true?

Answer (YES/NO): NO